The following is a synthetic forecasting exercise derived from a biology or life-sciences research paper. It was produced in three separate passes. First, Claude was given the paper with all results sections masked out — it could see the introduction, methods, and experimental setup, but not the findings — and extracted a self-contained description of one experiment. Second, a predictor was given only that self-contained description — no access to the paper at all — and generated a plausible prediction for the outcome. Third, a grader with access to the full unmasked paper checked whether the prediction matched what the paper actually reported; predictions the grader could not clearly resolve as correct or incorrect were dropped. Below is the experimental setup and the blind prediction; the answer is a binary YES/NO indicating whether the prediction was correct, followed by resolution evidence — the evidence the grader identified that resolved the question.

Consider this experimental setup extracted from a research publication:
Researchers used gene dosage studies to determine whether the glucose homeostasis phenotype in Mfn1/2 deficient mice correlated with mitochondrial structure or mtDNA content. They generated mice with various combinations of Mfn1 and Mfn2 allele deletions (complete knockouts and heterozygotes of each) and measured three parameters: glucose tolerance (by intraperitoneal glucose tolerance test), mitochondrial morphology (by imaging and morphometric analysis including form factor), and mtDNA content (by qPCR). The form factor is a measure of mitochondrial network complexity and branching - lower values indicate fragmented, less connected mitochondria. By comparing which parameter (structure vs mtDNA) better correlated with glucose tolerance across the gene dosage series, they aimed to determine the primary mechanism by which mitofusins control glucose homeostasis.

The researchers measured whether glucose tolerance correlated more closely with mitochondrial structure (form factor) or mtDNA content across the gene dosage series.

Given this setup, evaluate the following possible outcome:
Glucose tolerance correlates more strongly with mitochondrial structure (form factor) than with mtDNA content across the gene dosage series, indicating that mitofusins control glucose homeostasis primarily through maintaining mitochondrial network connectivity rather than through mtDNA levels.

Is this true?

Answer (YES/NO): NO